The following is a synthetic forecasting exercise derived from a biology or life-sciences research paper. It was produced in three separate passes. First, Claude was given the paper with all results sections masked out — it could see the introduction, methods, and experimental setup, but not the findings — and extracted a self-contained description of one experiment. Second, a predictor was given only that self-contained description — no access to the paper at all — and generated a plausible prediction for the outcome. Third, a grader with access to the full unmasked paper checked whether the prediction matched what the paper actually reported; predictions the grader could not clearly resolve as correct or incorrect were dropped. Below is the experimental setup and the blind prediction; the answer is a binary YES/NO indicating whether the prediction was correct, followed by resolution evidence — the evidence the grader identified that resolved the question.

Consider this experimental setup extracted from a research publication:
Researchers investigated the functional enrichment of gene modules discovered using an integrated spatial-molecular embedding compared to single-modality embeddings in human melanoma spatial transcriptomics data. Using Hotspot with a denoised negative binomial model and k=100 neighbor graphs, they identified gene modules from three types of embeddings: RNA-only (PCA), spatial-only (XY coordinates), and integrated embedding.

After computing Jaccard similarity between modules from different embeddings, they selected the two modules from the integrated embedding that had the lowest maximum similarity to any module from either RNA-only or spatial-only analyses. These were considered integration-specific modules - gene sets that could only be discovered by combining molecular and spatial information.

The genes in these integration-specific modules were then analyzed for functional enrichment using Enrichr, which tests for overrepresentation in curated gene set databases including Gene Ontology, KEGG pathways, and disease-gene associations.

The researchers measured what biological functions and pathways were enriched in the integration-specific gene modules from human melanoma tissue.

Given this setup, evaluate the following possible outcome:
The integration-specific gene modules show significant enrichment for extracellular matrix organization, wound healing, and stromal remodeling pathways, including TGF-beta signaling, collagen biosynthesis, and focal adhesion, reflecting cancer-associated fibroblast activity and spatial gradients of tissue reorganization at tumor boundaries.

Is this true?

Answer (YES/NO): NO